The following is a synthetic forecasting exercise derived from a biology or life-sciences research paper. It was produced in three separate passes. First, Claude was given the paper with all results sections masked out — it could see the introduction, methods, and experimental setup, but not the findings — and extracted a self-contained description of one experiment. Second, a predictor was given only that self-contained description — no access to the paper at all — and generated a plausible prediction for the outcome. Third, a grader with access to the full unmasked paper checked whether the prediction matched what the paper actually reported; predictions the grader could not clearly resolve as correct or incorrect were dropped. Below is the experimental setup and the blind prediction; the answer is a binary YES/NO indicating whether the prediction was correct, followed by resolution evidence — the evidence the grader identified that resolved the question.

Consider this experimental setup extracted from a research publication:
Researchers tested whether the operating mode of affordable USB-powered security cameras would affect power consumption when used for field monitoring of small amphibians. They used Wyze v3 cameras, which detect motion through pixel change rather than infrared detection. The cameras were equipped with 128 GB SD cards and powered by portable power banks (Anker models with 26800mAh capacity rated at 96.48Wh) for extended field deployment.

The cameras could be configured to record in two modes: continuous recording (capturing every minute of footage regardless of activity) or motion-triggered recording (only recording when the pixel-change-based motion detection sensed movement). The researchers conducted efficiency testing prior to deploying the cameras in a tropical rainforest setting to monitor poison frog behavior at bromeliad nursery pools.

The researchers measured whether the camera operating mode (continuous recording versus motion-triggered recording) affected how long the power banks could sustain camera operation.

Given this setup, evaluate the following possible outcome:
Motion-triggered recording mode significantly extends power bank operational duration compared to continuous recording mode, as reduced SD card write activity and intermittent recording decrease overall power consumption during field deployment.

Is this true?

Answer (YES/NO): NO